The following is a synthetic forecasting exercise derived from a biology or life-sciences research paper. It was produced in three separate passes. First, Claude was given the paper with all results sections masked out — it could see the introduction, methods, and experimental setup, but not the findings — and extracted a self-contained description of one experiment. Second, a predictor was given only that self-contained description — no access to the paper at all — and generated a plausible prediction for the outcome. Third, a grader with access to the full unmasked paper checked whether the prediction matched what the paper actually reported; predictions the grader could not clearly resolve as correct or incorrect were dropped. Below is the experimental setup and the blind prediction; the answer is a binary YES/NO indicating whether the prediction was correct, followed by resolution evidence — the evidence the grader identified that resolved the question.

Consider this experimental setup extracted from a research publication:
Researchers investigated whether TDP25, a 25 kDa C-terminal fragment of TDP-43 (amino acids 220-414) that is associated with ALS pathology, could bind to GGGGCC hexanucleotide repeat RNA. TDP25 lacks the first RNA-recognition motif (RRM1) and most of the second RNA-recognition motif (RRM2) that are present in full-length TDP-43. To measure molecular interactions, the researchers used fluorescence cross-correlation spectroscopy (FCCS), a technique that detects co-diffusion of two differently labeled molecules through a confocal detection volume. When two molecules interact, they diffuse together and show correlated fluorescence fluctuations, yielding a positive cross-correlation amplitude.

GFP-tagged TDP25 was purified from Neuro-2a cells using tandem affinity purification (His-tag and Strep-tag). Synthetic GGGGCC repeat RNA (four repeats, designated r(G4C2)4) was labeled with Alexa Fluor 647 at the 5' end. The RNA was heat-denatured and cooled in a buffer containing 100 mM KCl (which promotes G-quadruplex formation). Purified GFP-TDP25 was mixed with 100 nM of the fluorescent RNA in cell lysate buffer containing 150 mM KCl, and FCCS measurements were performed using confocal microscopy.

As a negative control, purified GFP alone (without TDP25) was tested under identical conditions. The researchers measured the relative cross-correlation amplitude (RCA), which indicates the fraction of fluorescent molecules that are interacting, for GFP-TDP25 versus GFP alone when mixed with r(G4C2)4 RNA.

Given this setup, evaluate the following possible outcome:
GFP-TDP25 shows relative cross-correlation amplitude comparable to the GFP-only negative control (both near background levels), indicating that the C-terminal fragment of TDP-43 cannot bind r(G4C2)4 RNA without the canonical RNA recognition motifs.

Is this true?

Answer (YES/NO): NO